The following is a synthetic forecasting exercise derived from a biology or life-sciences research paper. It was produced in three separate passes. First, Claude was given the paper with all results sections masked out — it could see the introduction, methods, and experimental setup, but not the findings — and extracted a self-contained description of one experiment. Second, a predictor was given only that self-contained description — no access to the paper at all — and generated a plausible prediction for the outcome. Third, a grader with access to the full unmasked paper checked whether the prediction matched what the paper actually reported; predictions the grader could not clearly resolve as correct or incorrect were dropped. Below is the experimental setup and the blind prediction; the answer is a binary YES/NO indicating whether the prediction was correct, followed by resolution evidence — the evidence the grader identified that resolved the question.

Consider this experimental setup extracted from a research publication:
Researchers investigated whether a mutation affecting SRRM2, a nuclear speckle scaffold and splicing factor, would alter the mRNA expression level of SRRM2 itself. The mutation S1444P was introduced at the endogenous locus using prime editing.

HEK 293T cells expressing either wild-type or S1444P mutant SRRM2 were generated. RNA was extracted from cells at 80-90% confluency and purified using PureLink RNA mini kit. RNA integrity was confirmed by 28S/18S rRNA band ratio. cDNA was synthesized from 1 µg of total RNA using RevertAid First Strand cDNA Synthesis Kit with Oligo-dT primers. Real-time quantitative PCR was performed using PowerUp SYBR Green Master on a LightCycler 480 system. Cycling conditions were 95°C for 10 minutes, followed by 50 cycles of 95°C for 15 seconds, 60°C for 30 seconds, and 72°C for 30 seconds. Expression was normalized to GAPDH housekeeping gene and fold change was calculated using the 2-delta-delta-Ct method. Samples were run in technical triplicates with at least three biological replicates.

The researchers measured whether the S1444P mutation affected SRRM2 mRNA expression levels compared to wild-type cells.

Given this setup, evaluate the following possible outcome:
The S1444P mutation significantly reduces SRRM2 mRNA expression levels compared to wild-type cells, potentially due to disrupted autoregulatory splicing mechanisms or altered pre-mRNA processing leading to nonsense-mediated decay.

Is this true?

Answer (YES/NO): NO